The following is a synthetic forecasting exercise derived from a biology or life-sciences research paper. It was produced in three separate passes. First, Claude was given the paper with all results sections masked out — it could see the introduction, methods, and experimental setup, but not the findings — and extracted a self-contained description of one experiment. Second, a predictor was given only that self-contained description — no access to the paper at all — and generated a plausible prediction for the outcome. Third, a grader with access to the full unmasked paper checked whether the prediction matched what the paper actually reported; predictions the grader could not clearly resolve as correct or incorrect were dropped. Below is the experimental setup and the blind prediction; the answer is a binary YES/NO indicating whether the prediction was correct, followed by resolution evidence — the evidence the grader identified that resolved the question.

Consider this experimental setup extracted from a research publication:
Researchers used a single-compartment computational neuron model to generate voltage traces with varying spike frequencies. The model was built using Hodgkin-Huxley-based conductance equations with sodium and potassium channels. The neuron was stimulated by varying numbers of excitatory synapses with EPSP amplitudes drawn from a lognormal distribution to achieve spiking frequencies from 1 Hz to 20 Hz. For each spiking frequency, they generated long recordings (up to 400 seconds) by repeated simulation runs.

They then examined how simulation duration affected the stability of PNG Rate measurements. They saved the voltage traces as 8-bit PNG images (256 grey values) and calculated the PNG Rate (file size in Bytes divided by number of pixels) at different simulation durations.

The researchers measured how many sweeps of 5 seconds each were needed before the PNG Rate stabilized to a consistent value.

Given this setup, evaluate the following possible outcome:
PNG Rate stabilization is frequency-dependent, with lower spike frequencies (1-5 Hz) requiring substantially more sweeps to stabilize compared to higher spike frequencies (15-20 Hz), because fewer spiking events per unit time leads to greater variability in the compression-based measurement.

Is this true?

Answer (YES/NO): NO